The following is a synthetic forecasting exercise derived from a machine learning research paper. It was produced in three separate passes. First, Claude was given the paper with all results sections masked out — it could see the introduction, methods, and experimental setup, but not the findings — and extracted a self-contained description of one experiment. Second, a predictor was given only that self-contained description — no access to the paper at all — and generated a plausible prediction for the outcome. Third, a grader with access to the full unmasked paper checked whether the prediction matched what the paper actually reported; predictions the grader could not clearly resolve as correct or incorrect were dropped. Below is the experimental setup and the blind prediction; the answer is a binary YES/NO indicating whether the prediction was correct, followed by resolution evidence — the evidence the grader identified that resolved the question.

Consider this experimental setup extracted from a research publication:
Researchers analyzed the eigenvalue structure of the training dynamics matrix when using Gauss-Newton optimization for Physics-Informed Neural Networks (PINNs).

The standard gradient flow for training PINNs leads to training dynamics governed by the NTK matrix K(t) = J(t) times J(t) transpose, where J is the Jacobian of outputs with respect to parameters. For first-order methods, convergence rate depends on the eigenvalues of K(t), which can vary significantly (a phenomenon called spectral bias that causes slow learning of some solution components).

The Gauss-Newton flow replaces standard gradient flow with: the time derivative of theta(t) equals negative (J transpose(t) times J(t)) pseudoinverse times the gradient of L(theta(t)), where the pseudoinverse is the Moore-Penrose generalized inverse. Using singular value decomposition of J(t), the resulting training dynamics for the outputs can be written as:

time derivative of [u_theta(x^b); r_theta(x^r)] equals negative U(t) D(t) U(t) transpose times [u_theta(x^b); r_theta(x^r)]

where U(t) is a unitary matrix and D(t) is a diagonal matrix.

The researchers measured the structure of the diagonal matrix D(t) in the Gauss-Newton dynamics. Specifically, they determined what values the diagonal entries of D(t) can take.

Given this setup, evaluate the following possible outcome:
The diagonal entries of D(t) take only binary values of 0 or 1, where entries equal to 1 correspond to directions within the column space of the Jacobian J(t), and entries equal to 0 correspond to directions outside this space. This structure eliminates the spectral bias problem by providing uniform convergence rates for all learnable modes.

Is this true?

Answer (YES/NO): YES